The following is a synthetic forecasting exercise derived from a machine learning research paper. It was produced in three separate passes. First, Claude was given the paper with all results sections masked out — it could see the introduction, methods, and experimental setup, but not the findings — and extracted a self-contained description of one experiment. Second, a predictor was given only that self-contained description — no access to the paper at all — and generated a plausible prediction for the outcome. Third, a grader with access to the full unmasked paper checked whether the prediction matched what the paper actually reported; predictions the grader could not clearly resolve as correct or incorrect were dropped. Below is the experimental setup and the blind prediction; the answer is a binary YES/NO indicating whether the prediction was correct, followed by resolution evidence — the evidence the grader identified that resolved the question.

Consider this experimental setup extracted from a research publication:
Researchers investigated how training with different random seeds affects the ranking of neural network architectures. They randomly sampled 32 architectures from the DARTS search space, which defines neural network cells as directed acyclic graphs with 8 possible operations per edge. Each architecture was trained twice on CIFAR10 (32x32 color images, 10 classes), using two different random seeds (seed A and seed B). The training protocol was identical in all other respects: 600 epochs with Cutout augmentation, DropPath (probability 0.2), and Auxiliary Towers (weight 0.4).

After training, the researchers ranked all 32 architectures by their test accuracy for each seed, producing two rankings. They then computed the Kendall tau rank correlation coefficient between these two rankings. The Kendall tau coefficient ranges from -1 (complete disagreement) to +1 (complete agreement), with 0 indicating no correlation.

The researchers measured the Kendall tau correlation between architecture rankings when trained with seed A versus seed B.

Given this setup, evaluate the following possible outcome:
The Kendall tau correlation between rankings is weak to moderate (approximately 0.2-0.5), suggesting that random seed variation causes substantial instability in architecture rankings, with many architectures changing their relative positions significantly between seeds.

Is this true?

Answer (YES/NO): YES